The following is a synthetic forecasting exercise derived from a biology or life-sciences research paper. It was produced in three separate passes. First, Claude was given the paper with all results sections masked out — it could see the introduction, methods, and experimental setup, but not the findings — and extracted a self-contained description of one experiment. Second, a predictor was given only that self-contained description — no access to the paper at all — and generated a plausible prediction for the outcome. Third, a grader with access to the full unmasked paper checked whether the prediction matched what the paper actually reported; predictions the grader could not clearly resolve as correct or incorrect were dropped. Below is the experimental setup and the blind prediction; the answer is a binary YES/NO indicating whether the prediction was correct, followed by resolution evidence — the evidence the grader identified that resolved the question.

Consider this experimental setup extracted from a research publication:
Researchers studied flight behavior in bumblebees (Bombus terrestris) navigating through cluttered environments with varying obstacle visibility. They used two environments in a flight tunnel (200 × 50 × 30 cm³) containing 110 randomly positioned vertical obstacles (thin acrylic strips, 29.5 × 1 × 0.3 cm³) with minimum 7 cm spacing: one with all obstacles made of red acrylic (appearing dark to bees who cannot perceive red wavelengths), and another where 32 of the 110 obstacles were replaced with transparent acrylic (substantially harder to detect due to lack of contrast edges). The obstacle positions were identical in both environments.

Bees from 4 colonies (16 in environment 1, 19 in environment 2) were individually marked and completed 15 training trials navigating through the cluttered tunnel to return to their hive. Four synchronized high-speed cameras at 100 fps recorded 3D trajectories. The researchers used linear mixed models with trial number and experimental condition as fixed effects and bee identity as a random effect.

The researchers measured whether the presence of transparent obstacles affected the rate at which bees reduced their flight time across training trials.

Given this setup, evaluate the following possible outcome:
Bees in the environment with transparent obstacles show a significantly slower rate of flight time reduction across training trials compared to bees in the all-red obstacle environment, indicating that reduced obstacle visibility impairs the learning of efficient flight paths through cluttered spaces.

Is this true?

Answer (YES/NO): NO